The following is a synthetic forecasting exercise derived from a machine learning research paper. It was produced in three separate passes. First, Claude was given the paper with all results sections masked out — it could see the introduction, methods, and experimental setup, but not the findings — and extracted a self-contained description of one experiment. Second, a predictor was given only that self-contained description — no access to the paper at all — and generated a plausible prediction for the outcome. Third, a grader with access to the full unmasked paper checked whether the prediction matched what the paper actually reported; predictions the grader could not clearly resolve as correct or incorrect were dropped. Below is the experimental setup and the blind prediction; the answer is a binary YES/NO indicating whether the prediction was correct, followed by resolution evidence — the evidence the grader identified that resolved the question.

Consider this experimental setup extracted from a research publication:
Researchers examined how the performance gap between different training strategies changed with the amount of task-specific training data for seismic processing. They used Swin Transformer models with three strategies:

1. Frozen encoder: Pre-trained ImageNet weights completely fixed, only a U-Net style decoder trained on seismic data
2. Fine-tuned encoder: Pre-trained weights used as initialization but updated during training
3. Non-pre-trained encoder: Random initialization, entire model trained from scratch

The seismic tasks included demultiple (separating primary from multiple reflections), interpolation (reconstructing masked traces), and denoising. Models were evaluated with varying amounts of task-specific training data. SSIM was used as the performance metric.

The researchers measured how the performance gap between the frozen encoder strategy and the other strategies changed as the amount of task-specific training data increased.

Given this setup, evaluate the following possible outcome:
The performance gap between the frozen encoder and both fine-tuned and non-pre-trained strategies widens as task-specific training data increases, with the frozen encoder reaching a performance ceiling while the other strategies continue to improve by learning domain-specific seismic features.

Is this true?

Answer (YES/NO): NO